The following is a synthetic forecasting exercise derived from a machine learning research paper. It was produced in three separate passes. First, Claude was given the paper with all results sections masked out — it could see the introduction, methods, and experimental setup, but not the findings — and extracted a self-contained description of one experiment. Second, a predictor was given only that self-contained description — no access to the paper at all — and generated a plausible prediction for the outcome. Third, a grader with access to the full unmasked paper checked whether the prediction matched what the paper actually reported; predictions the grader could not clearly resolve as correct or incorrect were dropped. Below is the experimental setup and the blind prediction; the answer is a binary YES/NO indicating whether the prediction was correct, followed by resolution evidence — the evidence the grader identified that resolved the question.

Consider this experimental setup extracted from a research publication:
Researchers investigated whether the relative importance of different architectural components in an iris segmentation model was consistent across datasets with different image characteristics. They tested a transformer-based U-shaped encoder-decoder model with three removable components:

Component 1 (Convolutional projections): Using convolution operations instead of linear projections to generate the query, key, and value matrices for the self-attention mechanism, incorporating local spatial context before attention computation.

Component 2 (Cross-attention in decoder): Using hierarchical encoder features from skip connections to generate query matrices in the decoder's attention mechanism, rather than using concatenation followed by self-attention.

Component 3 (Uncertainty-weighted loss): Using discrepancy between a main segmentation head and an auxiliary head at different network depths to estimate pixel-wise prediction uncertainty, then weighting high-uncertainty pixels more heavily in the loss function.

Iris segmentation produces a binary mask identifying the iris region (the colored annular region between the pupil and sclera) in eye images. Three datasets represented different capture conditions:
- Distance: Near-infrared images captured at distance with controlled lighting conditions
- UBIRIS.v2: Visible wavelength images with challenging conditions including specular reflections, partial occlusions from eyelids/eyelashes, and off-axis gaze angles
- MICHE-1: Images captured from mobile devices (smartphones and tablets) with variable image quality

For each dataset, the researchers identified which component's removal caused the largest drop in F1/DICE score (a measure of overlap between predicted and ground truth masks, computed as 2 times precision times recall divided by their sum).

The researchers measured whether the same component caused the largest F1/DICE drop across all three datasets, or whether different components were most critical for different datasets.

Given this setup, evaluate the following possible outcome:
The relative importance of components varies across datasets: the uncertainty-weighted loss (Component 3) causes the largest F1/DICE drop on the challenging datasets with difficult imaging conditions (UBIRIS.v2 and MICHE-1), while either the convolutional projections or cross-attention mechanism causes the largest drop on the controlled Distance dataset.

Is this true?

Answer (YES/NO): NO